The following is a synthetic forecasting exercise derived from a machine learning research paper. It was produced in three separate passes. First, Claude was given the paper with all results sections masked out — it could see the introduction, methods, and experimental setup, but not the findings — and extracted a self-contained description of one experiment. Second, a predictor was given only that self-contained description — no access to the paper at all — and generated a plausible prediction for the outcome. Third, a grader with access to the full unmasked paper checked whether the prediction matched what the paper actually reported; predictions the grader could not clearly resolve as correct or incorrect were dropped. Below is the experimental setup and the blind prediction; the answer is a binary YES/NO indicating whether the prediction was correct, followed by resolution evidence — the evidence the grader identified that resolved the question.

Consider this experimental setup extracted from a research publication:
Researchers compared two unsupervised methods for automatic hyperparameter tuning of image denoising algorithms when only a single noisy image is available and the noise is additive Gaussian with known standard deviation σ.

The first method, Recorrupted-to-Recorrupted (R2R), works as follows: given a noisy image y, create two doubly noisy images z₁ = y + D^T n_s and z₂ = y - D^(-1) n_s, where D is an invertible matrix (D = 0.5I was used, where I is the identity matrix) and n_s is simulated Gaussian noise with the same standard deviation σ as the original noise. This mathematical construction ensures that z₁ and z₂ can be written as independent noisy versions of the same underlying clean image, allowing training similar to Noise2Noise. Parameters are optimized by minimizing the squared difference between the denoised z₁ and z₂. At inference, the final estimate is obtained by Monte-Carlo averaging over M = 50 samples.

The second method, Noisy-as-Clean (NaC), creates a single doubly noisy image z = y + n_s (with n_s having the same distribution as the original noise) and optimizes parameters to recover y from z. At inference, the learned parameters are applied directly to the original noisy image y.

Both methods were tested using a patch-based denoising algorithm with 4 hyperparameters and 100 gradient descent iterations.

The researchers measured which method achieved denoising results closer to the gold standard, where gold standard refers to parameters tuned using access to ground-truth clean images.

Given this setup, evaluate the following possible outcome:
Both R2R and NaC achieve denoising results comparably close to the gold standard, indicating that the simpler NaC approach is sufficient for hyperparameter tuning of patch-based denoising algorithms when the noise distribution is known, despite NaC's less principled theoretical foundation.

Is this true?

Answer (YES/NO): NO